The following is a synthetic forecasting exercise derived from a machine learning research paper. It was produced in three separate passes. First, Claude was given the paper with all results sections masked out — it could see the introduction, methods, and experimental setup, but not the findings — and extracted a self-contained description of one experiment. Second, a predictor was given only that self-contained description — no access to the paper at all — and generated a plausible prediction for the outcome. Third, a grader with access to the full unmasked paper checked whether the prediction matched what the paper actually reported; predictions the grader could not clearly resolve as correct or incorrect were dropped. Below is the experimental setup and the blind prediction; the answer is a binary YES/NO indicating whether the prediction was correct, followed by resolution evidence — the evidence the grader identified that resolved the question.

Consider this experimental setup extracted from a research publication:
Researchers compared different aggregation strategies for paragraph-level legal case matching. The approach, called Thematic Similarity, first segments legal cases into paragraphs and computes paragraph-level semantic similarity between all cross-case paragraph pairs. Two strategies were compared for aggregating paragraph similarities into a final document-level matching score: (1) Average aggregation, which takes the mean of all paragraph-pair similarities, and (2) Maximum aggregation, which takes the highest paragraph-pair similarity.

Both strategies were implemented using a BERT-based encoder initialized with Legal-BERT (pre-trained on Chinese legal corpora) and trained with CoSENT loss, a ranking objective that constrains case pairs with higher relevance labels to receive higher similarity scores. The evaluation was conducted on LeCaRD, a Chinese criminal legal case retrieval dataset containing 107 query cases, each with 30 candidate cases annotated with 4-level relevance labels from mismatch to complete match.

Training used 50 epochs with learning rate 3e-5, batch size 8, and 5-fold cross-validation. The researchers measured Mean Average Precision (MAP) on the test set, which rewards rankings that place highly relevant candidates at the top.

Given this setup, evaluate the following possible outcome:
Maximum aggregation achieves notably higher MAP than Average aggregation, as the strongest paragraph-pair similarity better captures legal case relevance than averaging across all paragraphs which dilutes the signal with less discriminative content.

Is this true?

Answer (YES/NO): NO